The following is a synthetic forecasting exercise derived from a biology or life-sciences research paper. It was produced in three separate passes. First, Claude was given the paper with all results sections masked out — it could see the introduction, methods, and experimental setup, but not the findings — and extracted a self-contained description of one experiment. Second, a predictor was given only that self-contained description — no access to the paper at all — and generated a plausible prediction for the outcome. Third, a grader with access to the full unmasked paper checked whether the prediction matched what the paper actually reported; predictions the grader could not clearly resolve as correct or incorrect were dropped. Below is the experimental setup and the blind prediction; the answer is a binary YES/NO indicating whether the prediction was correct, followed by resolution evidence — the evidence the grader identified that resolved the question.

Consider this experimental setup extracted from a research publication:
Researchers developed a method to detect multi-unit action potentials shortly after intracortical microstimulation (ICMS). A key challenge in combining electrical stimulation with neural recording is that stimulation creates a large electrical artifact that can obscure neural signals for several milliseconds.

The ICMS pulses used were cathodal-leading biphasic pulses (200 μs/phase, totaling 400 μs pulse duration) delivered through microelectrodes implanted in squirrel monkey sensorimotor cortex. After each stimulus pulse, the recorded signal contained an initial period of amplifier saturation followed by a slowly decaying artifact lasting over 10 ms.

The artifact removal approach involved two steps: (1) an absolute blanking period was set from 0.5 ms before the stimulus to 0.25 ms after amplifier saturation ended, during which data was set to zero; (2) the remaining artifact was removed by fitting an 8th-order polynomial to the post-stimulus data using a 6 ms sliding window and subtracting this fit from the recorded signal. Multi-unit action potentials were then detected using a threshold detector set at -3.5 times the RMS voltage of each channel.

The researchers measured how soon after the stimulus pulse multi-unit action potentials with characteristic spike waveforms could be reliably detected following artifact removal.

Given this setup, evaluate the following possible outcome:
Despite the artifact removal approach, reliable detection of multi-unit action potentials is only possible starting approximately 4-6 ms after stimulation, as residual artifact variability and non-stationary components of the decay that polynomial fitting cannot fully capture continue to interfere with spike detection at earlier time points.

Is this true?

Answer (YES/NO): NO